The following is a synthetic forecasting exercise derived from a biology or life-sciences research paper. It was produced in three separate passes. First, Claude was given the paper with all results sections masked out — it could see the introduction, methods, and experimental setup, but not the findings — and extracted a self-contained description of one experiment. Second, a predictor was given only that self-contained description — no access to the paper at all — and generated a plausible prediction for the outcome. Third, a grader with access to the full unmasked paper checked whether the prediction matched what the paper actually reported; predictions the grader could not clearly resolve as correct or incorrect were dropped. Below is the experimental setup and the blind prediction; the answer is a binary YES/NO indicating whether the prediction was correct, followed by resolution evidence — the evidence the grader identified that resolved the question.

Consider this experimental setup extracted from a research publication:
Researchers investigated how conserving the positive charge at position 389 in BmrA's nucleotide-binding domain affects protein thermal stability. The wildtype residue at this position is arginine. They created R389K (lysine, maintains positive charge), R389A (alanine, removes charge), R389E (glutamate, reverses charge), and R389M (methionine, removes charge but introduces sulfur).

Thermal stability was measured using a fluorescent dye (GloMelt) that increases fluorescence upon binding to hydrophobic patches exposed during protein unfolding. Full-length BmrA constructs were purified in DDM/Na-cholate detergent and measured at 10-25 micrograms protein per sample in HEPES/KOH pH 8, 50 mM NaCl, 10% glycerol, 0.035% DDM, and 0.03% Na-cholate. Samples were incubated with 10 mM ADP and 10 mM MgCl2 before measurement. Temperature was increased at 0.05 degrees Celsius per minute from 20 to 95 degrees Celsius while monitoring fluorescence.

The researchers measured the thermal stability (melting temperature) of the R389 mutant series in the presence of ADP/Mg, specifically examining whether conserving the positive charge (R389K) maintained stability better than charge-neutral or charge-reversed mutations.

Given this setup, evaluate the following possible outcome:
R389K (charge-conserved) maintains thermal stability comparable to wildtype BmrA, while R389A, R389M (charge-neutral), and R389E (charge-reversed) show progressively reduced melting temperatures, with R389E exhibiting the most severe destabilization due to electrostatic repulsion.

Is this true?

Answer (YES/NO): NO